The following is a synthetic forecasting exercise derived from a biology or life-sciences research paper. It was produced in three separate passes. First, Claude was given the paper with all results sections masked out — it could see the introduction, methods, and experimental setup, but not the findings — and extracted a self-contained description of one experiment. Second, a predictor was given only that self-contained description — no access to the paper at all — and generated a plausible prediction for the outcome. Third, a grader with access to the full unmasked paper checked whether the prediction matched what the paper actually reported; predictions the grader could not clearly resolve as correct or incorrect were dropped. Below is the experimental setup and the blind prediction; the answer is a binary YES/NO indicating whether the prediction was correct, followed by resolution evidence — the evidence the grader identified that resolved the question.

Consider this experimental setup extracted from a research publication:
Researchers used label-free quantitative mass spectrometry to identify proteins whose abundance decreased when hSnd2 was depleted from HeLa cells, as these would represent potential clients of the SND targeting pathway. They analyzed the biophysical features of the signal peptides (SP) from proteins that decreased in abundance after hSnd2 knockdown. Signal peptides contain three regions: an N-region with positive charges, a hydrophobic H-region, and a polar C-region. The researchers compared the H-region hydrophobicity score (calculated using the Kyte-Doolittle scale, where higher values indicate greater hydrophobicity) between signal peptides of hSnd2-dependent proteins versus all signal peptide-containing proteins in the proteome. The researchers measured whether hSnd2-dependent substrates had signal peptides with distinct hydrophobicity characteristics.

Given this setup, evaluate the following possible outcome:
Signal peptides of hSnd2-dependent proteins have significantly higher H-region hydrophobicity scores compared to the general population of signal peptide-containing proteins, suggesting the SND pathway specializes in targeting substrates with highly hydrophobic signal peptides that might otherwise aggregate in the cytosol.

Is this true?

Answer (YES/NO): NO